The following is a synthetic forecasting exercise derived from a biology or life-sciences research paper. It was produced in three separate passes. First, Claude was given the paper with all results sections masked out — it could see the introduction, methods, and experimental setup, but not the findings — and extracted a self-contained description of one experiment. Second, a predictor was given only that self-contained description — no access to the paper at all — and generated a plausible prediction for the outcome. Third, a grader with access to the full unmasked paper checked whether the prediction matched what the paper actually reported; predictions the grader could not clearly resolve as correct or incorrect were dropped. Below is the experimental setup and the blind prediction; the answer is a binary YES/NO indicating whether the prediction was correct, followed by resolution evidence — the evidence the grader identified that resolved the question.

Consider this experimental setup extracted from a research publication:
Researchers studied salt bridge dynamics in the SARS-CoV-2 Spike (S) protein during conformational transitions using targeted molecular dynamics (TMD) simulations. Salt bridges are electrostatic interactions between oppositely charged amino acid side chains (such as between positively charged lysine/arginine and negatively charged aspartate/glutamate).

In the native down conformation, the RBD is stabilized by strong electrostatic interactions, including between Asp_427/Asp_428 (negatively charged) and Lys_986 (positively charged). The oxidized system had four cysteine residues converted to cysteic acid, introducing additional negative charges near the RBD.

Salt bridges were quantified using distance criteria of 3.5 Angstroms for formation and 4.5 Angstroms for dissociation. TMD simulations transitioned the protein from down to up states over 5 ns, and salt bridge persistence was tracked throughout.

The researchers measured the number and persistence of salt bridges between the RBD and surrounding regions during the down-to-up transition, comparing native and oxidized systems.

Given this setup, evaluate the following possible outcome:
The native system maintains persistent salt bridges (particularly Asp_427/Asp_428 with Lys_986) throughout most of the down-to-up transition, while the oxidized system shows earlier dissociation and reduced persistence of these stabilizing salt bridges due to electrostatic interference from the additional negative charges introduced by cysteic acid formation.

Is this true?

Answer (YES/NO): NO